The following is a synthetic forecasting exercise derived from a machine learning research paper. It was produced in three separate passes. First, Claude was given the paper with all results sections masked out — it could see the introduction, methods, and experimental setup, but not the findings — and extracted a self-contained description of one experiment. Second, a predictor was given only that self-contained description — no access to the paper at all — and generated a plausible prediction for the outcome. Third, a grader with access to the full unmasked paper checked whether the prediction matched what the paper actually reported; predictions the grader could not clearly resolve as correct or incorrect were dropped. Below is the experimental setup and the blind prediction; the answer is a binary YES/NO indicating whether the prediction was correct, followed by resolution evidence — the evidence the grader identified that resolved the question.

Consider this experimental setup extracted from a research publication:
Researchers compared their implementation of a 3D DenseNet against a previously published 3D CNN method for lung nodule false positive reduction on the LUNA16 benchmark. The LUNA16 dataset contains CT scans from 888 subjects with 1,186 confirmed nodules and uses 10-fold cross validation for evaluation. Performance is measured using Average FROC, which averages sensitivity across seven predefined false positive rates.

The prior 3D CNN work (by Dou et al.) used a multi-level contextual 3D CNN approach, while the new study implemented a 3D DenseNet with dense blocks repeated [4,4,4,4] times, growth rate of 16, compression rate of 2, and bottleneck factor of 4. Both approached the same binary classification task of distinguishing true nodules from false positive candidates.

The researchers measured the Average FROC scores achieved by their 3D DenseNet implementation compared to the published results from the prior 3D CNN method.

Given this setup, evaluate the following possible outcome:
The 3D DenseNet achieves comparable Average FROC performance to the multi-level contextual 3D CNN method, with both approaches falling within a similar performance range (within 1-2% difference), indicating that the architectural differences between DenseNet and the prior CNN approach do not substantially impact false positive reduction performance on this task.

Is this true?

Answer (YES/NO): NO